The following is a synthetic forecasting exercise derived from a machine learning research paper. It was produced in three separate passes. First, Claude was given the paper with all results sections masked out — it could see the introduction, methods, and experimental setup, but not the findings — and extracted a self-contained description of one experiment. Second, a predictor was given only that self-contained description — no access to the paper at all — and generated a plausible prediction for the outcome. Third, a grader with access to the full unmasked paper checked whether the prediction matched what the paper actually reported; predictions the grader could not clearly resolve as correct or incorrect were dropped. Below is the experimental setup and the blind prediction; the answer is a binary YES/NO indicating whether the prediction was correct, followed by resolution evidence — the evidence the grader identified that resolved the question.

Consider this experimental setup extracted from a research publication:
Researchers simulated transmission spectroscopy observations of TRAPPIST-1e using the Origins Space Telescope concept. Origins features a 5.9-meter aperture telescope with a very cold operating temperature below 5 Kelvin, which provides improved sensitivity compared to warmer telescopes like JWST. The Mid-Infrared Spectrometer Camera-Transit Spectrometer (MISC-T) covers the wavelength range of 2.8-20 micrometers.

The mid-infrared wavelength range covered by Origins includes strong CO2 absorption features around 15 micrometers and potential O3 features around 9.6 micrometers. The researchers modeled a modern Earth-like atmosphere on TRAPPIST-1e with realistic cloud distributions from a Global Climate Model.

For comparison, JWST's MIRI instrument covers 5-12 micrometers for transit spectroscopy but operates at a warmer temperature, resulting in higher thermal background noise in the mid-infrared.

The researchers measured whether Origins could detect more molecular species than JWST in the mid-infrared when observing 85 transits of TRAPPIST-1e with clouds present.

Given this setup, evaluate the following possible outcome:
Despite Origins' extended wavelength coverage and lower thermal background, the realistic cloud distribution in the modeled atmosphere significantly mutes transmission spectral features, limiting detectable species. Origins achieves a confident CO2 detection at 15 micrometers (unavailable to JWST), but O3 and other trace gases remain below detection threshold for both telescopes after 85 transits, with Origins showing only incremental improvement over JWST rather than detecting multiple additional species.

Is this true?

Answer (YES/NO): NO